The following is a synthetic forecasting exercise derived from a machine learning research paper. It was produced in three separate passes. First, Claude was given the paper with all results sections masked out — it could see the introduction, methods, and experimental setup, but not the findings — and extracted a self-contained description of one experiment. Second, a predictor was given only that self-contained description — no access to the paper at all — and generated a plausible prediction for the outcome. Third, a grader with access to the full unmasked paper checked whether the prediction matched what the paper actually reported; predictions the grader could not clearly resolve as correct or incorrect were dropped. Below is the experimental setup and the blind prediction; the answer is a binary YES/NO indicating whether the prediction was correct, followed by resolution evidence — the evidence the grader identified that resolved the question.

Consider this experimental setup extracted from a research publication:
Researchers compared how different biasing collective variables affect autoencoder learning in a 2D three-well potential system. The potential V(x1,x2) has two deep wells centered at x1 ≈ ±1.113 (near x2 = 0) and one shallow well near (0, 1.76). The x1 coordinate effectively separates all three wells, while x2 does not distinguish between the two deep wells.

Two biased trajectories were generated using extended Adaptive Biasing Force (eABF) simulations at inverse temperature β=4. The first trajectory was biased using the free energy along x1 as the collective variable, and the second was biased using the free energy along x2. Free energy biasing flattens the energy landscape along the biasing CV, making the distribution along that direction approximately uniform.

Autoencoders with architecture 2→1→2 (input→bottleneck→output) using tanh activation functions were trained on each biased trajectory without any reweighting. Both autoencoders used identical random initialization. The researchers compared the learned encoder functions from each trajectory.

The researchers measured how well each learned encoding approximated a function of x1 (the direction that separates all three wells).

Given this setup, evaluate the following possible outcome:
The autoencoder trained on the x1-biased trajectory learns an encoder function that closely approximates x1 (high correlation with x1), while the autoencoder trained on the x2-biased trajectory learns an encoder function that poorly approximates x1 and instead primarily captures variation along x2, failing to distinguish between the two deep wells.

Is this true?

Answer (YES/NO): NO